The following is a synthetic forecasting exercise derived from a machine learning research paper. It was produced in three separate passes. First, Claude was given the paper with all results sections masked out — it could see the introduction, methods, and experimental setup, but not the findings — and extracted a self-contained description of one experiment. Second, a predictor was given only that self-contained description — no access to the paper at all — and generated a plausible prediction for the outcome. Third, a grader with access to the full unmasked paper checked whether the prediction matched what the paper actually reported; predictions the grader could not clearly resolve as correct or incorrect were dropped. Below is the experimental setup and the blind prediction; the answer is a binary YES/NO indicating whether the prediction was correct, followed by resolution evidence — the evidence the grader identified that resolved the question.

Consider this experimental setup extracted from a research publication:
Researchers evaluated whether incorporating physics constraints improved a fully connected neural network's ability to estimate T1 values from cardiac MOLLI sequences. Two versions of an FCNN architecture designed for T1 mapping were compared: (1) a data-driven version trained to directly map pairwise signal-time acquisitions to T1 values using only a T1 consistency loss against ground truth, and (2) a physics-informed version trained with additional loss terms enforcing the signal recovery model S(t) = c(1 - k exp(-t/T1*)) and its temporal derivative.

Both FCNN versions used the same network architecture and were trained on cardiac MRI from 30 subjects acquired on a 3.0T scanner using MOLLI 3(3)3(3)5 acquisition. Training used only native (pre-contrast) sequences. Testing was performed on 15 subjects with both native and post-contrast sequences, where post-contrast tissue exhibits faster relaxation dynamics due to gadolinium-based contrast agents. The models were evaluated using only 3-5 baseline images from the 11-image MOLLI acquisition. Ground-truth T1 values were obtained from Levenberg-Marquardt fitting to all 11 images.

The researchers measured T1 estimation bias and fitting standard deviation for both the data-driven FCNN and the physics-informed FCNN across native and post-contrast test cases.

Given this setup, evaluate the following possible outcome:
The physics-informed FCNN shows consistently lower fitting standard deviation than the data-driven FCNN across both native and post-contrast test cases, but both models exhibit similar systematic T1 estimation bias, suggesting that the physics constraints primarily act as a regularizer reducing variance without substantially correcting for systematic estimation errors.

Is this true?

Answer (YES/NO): NO